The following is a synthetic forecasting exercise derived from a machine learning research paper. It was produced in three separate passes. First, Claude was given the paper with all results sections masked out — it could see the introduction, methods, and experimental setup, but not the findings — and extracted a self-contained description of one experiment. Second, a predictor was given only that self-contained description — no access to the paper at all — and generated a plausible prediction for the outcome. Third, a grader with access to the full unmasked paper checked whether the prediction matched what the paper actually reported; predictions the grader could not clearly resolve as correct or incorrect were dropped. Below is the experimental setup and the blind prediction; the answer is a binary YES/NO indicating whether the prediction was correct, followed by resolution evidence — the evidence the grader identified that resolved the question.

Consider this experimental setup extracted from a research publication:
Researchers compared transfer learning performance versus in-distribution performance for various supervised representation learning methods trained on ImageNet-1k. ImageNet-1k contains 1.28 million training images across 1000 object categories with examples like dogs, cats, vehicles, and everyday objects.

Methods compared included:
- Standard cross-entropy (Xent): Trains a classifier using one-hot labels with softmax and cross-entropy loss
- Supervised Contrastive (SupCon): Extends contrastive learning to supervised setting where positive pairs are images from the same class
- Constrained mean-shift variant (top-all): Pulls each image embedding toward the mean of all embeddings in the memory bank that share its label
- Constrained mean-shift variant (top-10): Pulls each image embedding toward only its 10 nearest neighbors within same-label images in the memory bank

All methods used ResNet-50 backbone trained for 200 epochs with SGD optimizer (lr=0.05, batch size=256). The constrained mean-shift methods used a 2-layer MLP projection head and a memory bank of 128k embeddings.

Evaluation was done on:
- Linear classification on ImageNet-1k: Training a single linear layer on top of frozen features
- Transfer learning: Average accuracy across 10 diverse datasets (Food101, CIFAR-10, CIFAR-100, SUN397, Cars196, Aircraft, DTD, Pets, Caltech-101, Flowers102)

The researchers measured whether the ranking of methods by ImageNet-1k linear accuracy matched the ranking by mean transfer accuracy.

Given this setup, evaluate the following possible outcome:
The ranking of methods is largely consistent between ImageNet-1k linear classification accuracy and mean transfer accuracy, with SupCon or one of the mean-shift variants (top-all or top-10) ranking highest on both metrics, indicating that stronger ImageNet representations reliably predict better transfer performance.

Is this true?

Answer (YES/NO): NO